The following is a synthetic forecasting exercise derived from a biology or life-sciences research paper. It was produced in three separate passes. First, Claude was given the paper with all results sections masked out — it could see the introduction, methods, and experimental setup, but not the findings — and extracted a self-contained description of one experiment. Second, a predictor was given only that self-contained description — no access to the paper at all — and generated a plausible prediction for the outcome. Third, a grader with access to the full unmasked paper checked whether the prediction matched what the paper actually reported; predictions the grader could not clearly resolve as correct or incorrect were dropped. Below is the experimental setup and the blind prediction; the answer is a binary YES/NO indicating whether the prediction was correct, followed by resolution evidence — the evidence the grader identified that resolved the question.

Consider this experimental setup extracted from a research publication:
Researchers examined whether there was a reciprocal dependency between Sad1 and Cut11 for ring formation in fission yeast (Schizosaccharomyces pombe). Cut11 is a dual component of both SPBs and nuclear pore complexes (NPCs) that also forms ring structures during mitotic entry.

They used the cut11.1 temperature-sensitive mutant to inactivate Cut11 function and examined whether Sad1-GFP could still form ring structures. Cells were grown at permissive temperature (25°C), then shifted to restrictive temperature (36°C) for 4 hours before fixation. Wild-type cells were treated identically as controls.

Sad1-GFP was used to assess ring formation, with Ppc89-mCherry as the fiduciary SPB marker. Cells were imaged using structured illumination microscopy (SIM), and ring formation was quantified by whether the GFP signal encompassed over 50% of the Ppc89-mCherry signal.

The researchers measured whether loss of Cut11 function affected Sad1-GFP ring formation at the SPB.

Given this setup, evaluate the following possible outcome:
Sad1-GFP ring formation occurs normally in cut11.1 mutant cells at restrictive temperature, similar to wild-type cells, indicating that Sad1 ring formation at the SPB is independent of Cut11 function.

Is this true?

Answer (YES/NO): NO